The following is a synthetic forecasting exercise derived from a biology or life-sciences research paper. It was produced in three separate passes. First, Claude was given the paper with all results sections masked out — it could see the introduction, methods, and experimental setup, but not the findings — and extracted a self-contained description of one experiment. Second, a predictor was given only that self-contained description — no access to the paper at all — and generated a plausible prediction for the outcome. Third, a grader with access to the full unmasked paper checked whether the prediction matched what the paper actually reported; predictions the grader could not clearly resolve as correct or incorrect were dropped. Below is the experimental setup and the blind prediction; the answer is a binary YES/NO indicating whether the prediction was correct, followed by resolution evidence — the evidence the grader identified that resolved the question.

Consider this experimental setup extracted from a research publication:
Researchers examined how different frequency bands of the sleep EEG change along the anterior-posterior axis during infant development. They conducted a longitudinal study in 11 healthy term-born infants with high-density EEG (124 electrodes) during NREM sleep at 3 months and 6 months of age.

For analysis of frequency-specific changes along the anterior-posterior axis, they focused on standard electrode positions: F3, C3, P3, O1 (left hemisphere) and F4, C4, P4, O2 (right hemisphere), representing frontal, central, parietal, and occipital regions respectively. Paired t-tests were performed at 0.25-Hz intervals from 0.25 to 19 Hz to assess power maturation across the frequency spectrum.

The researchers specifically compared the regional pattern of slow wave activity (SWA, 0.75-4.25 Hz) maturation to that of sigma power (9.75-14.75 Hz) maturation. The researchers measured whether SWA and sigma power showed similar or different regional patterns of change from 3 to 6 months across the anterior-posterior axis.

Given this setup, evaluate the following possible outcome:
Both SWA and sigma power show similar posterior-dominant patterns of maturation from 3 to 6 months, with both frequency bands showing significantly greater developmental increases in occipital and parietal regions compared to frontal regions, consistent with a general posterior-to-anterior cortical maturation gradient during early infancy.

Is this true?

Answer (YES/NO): NO